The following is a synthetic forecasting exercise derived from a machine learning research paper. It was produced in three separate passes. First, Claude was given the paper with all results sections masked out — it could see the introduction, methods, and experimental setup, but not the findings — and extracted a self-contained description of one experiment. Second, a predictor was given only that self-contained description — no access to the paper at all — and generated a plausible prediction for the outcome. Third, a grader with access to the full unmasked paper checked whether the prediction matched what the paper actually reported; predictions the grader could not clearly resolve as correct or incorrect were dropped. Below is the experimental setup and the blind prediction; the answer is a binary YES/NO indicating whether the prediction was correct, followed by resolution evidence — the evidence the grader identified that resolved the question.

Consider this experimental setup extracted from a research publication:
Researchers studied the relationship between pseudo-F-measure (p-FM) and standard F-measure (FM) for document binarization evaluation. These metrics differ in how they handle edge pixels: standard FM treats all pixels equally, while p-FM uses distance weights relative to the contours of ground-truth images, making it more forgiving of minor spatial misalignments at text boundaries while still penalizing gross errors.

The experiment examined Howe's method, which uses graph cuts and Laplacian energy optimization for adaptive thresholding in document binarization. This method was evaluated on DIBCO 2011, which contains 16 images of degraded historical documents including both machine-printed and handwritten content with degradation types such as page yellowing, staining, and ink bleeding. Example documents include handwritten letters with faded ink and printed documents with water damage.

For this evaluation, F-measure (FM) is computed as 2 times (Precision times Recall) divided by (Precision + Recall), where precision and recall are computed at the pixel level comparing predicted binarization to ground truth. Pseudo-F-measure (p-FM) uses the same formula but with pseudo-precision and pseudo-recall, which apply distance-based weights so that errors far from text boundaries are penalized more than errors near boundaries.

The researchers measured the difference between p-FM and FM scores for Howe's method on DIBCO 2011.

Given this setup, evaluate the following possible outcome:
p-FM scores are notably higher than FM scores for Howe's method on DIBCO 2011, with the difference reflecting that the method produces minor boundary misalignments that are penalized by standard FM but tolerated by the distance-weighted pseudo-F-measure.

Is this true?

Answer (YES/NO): NO